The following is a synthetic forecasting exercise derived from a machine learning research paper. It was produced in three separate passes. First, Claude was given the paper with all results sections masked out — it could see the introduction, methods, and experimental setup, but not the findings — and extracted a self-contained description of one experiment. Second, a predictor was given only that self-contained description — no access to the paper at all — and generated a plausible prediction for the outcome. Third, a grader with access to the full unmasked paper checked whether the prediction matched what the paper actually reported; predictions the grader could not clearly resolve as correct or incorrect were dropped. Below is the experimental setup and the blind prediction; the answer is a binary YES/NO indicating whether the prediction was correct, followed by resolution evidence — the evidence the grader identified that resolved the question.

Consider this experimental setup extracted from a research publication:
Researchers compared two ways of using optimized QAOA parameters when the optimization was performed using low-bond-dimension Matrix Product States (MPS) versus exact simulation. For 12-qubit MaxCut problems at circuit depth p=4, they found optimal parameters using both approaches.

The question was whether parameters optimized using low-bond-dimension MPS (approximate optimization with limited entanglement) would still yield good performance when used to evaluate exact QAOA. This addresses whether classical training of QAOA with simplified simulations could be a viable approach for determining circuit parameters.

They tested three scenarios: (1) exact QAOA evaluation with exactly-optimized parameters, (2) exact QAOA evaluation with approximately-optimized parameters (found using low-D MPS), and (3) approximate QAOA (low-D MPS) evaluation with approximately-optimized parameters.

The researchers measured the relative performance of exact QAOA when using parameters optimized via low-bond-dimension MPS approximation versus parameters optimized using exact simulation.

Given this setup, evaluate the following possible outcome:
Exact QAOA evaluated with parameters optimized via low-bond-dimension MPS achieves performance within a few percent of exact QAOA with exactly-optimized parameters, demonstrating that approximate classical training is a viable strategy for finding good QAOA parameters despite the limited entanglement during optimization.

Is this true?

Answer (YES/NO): YES